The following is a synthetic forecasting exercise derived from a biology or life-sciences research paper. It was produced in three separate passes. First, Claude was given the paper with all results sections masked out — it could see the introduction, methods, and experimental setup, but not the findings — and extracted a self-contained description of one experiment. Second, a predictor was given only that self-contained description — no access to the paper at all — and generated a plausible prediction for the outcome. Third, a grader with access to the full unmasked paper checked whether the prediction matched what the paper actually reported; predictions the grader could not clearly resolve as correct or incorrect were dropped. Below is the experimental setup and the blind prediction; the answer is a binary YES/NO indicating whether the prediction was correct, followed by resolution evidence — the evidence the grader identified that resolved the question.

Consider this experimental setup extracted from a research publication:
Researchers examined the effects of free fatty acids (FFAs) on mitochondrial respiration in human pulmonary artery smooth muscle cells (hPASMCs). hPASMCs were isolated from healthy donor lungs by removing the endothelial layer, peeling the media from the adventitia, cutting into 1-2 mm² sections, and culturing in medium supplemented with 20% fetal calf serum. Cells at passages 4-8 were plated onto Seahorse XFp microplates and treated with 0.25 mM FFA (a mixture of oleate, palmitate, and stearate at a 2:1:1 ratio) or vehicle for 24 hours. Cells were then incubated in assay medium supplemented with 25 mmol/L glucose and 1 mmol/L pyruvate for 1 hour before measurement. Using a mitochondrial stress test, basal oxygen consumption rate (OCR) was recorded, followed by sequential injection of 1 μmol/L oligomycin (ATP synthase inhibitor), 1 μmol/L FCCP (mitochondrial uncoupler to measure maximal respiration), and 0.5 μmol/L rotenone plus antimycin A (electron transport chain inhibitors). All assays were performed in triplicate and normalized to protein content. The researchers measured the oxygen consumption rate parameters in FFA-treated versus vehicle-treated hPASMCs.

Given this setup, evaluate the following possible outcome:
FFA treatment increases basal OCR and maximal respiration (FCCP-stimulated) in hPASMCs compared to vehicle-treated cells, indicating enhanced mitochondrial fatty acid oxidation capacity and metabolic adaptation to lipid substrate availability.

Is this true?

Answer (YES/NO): NO